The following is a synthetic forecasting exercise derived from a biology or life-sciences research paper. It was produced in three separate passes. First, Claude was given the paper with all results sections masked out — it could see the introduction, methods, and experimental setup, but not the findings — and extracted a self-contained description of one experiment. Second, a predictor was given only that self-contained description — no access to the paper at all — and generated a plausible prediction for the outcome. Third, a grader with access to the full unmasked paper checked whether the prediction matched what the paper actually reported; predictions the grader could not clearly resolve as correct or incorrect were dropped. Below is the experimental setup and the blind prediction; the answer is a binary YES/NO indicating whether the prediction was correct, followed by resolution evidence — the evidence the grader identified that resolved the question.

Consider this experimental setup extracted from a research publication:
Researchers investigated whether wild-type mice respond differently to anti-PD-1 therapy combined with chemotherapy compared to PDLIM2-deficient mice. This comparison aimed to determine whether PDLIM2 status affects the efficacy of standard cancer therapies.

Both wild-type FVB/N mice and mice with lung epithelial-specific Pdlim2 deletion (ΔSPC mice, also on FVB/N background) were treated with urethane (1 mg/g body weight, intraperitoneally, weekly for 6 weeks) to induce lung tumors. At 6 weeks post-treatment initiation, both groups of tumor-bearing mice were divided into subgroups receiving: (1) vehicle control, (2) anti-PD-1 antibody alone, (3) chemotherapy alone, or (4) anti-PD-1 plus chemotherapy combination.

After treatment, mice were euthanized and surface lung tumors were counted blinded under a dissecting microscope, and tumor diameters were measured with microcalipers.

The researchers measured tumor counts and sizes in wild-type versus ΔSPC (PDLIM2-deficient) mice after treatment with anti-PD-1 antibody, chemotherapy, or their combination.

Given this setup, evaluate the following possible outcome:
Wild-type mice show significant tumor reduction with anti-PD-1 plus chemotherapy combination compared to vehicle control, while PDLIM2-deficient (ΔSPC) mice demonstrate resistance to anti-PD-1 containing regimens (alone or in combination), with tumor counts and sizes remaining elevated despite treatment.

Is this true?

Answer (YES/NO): YES